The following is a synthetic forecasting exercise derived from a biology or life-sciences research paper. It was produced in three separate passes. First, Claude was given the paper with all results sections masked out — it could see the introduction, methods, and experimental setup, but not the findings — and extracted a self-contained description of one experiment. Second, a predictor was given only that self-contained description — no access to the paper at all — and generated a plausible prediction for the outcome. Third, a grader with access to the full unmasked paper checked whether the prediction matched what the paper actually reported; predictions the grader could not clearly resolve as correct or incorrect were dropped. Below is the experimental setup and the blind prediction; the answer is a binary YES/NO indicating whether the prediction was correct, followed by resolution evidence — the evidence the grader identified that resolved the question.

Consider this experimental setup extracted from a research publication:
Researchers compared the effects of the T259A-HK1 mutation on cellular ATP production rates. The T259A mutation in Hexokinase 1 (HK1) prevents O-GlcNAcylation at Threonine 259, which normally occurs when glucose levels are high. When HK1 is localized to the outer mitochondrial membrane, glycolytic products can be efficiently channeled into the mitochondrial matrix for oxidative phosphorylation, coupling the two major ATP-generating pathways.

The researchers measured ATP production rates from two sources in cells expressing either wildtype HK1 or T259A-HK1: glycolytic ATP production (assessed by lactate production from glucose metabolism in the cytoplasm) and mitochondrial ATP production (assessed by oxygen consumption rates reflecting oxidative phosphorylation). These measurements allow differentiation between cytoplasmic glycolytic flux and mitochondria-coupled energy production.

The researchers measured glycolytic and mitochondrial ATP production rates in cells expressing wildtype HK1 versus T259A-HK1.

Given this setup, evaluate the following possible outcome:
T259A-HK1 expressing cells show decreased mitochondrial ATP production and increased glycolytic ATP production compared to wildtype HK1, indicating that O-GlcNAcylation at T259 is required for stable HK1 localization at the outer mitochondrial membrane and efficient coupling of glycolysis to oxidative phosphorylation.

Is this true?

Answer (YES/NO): NO